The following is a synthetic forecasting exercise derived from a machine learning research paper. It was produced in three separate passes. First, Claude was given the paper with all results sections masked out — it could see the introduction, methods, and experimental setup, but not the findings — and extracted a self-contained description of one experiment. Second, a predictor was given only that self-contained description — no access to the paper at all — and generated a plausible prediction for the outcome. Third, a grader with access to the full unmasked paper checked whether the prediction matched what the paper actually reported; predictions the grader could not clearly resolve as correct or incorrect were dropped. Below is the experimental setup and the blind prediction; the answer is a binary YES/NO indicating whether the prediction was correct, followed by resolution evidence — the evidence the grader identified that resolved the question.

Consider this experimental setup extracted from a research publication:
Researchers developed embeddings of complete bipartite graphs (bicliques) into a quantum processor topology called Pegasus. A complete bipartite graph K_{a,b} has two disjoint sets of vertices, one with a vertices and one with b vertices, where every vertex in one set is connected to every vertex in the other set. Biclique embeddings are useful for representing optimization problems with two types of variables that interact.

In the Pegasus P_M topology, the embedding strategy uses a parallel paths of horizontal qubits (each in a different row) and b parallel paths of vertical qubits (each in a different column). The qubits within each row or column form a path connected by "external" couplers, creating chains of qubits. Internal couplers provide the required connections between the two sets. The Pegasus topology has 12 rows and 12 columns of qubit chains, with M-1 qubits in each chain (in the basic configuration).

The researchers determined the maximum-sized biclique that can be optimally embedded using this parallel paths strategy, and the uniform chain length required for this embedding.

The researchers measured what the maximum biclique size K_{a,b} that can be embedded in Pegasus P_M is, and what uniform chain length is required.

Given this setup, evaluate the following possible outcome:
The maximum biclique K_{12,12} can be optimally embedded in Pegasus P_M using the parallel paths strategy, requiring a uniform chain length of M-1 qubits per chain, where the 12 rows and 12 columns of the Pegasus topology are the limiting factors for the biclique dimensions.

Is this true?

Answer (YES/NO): NO